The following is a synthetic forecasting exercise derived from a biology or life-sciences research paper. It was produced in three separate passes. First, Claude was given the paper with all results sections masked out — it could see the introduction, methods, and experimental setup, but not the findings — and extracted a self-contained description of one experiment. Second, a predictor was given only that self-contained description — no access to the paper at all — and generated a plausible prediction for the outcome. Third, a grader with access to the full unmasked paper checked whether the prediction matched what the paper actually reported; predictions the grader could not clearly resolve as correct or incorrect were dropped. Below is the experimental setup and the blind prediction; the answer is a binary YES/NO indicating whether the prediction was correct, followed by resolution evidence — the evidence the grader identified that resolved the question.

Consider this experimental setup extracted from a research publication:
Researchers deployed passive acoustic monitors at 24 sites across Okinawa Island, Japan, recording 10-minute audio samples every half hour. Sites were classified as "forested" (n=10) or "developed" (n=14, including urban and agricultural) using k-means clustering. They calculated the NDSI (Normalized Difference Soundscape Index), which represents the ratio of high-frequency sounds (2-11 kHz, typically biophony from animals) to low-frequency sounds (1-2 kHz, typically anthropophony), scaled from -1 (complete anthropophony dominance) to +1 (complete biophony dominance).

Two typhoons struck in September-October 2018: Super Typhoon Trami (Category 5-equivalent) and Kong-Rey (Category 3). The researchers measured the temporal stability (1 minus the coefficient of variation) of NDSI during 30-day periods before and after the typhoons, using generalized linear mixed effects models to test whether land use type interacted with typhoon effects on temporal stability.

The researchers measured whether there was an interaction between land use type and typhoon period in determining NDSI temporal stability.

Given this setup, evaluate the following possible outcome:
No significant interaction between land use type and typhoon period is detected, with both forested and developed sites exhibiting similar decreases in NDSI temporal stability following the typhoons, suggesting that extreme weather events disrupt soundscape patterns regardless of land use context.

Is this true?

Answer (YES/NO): NO